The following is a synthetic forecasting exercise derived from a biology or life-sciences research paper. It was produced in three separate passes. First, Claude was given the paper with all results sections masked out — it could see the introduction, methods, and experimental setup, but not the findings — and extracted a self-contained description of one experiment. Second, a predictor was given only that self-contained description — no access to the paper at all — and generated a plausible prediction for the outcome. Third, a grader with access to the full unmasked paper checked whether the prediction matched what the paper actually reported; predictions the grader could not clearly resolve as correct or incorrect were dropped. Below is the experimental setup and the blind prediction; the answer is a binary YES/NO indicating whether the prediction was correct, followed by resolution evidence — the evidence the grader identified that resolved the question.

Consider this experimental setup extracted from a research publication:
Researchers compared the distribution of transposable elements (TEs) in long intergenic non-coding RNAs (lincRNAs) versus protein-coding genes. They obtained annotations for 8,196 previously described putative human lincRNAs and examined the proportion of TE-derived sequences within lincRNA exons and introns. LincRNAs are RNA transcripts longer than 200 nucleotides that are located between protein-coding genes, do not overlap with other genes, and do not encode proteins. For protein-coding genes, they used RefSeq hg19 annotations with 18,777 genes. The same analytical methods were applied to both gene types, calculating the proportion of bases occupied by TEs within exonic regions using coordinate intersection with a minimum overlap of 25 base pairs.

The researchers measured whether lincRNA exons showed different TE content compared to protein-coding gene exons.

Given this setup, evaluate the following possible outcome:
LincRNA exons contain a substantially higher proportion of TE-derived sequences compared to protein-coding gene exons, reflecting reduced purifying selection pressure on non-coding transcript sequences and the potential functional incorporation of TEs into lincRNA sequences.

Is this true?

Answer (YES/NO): YES